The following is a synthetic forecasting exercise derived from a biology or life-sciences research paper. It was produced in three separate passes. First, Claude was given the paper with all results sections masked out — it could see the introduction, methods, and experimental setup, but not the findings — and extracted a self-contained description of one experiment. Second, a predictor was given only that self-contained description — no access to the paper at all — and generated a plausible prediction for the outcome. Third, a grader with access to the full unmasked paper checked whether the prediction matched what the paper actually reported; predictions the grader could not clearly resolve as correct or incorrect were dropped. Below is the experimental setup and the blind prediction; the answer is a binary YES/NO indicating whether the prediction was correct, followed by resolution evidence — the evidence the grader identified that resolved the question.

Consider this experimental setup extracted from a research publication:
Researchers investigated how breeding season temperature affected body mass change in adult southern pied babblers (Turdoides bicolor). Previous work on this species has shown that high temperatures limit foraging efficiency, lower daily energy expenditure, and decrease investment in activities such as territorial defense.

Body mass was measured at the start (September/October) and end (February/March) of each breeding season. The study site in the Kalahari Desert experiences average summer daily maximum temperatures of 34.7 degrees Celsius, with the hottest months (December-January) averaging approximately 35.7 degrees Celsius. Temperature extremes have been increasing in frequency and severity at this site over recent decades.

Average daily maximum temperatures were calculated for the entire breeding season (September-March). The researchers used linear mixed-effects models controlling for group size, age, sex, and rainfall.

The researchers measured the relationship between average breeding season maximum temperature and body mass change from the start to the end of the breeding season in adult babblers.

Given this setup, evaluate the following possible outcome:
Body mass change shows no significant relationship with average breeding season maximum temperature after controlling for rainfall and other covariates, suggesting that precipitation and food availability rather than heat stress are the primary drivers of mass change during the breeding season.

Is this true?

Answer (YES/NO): NO